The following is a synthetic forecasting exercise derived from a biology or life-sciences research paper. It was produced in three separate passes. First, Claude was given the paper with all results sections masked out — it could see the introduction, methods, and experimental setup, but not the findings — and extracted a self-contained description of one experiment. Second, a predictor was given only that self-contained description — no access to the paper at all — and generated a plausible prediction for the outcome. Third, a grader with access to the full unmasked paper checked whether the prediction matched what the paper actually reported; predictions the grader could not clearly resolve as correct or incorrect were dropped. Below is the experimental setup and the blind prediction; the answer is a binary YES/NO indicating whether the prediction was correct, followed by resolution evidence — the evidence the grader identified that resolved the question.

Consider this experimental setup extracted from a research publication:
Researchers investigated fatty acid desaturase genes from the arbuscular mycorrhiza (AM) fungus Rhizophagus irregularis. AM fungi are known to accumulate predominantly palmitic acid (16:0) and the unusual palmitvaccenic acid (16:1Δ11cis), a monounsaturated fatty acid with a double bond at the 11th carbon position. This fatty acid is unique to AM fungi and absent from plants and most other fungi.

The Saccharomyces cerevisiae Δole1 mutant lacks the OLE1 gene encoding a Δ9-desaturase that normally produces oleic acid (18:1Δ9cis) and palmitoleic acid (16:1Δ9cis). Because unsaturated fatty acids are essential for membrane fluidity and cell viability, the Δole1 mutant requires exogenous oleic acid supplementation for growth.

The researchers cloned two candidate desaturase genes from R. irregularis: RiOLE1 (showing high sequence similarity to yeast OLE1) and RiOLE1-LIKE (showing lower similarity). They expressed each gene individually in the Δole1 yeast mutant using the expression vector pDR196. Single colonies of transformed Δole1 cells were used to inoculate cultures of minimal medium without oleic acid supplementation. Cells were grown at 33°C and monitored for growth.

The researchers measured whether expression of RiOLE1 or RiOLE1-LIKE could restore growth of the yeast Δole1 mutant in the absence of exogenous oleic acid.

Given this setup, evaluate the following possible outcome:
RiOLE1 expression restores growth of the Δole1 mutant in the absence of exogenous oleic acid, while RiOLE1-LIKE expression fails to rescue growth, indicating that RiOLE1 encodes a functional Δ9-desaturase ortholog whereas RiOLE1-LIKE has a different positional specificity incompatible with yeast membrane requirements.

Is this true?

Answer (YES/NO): NO